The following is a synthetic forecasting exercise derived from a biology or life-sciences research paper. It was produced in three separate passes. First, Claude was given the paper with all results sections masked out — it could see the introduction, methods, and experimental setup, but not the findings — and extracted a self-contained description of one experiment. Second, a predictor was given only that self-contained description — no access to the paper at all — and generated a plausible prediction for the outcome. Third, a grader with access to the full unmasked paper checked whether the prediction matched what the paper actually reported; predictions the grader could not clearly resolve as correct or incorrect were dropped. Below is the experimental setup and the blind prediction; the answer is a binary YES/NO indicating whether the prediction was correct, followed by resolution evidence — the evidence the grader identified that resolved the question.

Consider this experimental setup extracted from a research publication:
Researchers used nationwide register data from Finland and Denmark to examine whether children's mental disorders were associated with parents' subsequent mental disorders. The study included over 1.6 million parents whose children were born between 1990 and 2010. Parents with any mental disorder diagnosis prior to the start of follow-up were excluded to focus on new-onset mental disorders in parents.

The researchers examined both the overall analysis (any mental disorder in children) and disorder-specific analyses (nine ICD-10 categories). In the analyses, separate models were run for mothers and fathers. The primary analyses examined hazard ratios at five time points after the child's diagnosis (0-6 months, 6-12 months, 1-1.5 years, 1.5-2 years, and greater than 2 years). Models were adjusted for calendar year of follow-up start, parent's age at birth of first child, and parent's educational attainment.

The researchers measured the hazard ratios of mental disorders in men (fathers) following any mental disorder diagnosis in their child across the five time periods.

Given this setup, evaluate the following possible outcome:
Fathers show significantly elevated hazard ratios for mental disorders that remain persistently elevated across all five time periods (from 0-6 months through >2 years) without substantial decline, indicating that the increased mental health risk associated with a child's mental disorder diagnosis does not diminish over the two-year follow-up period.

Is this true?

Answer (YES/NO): NO